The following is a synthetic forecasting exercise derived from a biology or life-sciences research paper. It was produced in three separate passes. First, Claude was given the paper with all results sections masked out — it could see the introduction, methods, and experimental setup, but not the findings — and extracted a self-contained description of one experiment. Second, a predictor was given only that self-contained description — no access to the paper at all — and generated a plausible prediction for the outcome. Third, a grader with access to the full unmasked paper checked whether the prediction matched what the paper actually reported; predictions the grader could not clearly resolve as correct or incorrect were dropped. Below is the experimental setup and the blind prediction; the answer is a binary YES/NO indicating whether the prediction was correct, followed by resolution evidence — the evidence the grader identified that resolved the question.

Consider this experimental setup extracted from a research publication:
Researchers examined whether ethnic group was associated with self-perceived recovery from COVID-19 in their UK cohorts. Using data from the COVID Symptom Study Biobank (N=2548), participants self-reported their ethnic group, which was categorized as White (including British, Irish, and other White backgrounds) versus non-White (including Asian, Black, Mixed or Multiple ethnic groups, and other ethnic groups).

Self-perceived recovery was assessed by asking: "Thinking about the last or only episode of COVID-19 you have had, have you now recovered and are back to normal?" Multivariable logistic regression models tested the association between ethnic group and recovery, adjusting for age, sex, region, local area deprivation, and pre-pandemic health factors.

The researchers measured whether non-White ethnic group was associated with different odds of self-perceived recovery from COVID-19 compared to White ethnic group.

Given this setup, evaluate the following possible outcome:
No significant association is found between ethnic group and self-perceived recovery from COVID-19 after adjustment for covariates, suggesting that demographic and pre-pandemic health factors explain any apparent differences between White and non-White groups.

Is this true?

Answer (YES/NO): NO